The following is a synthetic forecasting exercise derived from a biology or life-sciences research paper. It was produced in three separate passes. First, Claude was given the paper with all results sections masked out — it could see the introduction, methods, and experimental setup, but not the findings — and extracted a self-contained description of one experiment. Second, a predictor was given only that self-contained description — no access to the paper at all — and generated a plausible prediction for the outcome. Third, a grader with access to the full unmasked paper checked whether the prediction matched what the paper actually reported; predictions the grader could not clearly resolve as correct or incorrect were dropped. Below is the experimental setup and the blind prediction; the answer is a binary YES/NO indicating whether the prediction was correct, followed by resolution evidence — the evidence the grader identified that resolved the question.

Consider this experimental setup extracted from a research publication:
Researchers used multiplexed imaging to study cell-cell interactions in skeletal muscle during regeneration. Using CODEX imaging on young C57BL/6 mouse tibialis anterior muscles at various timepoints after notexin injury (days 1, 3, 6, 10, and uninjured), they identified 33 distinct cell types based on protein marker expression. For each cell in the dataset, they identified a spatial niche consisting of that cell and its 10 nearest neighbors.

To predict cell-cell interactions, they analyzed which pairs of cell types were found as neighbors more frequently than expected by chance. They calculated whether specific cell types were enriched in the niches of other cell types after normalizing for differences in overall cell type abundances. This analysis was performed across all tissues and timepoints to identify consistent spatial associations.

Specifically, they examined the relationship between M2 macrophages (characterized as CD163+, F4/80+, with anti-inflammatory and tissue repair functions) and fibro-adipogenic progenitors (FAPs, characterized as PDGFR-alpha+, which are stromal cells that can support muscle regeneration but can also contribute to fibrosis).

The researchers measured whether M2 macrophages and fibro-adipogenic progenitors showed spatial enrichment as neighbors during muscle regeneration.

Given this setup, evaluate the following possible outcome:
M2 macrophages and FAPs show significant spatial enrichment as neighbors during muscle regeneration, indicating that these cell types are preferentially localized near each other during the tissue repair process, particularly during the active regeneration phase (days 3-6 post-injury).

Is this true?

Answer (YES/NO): NO